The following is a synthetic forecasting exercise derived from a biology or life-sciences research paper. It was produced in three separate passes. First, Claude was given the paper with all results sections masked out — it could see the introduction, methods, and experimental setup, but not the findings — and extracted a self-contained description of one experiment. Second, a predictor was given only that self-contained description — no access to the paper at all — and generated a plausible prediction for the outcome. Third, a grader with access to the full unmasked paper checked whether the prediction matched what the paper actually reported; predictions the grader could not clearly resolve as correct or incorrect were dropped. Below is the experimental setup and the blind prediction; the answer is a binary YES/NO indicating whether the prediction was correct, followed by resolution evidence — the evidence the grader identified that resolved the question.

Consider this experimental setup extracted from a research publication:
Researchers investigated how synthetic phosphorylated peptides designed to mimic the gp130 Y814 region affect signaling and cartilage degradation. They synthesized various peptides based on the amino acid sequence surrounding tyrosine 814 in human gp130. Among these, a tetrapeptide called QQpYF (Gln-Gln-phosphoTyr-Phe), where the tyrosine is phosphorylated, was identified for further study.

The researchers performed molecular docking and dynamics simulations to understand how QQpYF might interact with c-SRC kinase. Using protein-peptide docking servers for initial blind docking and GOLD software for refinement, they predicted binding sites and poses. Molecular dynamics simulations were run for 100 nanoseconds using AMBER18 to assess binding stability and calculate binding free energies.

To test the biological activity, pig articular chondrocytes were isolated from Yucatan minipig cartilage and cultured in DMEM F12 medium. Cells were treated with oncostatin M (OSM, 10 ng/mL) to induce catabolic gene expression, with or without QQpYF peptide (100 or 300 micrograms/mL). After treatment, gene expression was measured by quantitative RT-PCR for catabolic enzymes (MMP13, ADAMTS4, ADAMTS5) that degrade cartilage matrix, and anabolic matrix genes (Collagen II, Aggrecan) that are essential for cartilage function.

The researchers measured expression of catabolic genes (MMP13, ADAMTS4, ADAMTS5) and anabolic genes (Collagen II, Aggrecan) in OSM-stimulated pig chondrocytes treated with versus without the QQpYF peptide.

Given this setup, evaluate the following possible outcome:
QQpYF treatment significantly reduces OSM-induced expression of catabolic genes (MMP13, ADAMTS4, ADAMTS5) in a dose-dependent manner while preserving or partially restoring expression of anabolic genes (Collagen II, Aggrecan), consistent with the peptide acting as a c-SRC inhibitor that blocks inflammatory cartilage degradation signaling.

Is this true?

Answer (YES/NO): NO